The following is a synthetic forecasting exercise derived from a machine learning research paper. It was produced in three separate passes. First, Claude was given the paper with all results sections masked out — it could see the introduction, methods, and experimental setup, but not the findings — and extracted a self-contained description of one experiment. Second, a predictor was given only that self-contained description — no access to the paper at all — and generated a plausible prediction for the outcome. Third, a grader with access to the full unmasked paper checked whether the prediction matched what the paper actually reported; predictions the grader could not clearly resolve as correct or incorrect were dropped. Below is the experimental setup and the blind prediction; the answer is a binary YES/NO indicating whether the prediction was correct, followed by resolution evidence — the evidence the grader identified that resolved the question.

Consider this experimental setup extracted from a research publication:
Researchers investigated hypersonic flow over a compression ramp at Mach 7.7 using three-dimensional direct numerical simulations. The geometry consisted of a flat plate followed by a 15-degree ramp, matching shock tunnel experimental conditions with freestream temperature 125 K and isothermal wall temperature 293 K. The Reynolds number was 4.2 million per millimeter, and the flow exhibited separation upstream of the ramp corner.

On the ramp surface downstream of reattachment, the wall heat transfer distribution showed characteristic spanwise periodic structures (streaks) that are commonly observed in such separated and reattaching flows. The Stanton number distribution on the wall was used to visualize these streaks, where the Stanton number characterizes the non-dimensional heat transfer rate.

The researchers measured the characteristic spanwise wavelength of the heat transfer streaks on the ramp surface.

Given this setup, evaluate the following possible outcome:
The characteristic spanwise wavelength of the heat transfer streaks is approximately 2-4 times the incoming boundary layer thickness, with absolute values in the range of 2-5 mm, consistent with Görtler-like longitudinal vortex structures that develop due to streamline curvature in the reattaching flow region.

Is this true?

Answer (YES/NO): NO